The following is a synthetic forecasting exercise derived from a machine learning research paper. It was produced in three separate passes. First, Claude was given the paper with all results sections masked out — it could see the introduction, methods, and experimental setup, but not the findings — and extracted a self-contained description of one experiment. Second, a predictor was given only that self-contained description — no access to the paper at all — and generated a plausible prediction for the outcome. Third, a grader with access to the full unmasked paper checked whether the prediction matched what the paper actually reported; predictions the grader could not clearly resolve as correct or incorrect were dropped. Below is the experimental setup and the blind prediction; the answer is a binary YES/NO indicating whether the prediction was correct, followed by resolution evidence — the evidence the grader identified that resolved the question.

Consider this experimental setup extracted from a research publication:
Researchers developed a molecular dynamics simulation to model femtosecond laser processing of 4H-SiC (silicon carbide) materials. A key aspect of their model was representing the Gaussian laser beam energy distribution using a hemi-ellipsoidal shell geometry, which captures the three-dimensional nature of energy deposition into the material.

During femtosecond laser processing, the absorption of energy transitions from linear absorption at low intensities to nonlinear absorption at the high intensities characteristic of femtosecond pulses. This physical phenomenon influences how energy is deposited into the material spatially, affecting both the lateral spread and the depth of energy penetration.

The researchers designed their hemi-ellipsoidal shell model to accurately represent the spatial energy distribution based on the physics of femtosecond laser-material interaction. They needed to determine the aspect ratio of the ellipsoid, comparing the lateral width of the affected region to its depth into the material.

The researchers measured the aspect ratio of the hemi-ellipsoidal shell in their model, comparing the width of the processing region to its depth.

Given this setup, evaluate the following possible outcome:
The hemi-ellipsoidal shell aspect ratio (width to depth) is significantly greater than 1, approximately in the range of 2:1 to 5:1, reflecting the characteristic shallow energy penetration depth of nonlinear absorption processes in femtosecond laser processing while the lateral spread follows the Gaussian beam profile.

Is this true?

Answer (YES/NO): YES